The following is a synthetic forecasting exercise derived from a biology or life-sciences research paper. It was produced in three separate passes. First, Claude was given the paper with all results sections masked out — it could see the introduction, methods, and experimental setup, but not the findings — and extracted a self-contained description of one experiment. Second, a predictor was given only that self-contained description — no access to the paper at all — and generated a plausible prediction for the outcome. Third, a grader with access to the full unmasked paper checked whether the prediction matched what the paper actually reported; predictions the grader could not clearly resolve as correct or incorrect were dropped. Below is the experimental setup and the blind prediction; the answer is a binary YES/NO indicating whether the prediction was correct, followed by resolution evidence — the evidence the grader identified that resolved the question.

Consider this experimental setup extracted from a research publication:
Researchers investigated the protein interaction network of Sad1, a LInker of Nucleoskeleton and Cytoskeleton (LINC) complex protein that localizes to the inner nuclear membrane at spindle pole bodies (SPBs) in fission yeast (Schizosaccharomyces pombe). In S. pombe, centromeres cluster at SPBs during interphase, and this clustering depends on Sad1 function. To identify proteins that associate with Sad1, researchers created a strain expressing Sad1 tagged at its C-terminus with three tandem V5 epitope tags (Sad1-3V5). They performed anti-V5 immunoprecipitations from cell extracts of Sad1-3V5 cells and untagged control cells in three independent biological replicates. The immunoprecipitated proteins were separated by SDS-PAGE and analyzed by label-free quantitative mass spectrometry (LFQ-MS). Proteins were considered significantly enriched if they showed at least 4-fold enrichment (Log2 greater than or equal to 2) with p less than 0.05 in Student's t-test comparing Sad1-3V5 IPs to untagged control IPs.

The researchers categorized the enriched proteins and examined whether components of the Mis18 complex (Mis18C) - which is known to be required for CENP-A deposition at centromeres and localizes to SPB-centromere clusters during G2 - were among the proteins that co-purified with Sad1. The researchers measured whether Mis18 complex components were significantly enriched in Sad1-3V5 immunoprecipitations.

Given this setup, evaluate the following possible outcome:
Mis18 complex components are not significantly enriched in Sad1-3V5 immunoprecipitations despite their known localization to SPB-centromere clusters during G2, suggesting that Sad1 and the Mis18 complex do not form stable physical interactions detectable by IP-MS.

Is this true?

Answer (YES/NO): NO